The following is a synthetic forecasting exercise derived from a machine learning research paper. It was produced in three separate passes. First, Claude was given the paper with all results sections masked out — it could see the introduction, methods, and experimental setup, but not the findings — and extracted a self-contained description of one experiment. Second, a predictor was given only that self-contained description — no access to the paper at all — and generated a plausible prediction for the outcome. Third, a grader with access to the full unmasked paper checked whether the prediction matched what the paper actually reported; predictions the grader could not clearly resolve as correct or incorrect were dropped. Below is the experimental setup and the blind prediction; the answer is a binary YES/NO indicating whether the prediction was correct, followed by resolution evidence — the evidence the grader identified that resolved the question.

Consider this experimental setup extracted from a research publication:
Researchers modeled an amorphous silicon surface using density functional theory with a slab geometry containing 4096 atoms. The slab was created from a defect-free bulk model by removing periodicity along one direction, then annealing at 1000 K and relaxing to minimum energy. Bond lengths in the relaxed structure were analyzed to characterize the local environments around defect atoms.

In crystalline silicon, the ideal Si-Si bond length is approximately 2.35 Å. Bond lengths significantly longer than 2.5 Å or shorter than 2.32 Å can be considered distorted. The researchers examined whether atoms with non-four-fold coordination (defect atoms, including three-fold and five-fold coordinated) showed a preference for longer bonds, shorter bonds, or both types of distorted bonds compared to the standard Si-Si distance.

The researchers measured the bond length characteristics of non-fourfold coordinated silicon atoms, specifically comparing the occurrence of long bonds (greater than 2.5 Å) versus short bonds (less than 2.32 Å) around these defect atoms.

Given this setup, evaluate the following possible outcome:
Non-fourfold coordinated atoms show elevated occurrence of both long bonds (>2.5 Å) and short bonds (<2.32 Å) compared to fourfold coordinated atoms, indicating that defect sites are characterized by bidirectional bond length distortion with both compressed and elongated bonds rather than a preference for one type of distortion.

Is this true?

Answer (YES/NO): NO